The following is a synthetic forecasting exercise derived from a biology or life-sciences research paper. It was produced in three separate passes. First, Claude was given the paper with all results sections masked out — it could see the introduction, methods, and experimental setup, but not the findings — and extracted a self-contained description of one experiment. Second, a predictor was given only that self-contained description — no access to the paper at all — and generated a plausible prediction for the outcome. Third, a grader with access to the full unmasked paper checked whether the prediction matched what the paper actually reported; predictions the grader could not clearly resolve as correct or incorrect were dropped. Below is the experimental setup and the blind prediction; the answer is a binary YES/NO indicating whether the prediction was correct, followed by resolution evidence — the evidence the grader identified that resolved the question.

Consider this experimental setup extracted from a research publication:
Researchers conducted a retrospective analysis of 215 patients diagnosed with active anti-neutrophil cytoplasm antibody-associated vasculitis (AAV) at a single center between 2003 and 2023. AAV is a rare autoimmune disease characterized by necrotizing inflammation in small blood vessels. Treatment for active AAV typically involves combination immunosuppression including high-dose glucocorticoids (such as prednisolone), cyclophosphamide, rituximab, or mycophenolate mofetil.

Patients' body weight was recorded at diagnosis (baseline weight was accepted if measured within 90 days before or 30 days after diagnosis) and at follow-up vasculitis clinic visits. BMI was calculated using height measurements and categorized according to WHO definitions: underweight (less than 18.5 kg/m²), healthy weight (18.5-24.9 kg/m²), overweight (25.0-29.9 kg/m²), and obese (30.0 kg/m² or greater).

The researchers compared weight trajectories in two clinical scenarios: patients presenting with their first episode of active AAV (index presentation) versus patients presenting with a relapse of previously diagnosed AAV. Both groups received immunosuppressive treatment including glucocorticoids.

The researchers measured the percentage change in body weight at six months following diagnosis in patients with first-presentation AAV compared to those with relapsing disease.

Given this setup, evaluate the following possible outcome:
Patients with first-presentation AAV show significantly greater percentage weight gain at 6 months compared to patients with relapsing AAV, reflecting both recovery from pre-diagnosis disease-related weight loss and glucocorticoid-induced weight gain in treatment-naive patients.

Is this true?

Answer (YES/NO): YES